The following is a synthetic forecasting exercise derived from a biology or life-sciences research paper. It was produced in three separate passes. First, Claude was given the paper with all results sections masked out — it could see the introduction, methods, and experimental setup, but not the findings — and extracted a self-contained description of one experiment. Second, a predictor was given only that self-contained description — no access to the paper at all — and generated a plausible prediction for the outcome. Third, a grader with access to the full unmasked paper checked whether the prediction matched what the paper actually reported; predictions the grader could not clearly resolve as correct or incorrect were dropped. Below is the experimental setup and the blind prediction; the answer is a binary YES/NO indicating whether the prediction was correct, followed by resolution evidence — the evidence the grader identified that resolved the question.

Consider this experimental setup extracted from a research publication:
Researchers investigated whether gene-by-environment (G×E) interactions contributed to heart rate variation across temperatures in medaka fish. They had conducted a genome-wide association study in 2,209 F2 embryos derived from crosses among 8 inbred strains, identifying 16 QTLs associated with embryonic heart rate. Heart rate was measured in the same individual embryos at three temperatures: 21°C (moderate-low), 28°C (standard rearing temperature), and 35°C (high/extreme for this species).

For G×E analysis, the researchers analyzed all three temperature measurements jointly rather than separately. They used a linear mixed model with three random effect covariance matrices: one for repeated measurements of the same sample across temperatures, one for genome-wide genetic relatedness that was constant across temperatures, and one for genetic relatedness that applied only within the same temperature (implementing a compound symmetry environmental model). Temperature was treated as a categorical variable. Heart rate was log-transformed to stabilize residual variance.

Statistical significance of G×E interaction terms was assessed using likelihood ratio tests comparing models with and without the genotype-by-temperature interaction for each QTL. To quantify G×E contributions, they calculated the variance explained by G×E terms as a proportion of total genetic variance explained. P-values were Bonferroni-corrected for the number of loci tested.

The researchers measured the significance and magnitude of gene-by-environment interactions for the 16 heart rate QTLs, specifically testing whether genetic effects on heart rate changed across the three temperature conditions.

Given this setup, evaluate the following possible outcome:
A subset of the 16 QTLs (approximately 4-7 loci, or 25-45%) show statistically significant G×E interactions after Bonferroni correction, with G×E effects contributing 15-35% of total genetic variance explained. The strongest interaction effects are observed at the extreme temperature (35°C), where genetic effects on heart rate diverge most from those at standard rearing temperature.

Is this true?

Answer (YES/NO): NO